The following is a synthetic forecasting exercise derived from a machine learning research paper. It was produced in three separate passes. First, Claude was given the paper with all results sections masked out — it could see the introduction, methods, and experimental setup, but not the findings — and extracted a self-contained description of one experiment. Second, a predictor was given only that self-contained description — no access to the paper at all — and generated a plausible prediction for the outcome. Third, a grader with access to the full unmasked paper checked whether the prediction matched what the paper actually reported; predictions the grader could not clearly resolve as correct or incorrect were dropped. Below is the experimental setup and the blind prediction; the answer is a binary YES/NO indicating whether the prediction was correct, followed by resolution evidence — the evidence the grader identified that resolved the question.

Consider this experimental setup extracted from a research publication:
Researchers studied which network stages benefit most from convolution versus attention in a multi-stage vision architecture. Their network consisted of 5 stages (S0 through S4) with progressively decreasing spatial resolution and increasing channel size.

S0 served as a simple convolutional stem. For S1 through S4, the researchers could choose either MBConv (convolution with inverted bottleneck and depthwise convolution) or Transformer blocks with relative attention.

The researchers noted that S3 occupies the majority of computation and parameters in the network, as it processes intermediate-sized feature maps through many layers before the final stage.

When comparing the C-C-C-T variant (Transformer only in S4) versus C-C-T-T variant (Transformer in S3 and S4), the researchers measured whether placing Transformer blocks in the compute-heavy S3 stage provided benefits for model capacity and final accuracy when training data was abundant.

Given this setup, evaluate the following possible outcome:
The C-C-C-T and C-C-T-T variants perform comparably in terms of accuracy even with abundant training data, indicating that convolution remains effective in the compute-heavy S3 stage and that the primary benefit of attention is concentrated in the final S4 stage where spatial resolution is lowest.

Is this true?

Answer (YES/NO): NO